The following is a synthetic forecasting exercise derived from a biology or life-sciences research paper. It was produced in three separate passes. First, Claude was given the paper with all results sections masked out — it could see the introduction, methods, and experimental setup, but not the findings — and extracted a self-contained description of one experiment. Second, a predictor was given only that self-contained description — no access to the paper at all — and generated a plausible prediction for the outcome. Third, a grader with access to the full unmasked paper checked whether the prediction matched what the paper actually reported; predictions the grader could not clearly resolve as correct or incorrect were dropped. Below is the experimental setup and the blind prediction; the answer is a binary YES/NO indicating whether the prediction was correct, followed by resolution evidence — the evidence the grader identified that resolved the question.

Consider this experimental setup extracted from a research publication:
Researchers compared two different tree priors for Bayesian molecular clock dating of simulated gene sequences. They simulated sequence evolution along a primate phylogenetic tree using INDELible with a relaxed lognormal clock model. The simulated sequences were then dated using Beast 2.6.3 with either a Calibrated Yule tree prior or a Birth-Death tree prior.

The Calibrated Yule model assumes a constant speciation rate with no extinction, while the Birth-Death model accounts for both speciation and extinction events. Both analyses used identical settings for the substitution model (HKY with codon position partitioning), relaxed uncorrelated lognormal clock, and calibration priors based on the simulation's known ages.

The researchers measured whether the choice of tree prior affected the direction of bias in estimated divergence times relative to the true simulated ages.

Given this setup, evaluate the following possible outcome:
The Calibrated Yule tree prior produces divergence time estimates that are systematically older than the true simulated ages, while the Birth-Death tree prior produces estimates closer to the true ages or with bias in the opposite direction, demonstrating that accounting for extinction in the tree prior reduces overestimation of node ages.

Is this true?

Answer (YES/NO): NO